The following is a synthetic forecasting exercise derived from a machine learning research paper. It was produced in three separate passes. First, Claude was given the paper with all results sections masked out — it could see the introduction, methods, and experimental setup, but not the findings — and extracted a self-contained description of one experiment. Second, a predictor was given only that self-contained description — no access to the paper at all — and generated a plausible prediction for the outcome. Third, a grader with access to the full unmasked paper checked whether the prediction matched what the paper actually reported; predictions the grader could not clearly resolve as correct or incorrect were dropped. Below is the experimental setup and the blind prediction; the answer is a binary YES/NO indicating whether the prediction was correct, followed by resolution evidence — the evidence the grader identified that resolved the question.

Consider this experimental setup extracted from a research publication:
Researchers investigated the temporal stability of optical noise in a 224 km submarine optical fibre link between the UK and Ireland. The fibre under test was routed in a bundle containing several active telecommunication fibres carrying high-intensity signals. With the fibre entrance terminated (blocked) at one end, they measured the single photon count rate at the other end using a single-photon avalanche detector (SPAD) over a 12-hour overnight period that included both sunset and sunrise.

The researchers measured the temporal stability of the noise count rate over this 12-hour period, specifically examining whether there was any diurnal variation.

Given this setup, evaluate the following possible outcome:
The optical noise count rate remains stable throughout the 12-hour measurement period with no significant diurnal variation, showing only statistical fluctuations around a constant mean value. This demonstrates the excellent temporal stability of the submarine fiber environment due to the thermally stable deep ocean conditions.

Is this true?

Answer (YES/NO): YES